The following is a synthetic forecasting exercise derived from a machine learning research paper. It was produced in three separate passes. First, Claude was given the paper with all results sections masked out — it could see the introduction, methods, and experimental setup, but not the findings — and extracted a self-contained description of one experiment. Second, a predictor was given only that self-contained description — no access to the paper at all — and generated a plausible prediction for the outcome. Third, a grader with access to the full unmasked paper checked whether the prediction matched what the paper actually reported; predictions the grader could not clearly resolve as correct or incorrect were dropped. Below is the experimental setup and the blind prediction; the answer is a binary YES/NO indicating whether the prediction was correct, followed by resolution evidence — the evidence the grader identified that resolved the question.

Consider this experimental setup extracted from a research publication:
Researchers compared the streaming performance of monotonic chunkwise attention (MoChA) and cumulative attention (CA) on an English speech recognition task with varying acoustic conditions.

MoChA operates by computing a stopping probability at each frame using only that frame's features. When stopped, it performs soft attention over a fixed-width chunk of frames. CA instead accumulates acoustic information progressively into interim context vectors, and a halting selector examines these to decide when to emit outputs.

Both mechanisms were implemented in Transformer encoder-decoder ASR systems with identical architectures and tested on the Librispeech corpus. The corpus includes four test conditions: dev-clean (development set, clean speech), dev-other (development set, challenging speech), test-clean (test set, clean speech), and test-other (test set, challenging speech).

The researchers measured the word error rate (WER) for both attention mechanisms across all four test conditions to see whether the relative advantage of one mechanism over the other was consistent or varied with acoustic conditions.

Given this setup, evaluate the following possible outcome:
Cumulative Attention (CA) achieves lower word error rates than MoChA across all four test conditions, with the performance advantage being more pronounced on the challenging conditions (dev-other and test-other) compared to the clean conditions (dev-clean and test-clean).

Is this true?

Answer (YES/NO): NO